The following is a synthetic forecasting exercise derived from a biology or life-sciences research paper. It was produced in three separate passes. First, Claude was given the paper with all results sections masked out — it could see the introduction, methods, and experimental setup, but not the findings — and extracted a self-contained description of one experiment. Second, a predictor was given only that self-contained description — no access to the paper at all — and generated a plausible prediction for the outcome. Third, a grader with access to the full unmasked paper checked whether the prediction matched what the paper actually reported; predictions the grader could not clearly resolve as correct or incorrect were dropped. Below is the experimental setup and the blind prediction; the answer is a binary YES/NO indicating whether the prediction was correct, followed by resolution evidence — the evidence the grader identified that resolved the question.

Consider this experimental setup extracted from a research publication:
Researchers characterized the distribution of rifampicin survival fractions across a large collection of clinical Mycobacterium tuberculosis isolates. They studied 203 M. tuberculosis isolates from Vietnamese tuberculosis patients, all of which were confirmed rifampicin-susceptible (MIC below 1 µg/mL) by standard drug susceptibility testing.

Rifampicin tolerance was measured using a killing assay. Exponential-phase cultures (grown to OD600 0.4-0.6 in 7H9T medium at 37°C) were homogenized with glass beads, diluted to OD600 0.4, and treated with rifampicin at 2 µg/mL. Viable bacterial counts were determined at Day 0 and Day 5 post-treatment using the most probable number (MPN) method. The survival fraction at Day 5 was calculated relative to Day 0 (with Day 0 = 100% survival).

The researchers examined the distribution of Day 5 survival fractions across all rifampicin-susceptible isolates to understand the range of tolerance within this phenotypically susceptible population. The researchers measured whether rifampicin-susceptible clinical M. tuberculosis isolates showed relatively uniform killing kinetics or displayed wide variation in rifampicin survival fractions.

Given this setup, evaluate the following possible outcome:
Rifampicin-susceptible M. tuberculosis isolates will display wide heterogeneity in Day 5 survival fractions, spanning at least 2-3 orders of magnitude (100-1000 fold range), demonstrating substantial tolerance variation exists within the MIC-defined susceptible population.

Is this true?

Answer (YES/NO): YES